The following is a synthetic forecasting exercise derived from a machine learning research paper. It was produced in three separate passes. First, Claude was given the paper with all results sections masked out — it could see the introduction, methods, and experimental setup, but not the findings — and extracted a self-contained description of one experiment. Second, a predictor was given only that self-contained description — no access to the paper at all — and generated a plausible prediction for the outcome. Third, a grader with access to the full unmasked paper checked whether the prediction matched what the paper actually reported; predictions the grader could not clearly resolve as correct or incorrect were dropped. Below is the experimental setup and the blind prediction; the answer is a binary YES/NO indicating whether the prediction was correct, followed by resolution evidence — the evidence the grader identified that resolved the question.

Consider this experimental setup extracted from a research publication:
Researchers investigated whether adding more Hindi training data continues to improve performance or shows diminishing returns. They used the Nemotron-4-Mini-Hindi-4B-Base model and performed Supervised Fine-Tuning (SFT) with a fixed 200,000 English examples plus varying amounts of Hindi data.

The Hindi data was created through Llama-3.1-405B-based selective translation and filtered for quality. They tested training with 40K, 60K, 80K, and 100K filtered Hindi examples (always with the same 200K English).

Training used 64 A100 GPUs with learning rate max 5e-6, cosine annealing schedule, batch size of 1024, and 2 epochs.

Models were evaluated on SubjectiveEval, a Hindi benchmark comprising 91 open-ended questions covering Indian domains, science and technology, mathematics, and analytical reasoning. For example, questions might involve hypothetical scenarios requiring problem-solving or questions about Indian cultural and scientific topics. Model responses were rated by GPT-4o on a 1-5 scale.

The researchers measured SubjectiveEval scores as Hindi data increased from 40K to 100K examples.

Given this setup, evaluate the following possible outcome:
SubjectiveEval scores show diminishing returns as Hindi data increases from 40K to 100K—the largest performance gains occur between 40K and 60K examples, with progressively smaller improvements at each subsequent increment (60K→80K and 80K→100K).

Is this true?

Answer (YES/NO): NO